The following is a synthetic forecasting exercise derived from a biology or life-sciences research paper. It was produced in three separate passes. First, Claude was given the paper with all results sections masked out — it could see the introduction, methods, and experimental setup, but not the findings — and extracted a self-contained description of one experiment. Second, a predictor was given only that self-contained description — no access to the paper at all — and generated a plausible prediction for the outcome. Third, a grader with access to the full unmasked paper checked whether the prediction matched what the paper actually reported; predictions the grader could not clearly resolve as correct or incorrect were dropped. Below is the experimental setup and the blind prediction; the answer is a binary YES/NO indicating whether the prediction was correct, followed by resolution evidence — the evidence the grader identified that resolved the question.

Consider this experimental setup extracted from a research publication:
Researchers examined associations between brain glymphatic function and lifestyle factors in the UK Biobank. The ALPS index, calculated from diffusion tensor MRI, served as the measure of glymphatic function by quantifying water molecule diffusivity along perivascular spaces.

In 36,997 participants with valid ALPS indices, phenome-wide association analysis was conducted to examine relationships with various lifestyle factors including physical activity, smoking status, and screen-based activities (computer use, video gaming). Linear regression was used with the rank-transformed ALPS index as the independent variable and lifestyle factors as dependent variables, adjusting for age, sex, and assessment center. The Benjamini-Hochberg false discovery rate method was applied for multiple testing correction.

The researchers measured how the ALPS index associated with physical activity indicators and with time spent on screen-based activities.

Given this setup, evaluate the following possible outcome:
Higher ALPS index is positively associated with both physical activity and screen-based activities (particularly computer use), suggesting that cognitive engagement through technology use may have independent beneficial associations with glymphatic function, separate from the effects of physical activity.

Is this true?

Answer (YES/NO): NO